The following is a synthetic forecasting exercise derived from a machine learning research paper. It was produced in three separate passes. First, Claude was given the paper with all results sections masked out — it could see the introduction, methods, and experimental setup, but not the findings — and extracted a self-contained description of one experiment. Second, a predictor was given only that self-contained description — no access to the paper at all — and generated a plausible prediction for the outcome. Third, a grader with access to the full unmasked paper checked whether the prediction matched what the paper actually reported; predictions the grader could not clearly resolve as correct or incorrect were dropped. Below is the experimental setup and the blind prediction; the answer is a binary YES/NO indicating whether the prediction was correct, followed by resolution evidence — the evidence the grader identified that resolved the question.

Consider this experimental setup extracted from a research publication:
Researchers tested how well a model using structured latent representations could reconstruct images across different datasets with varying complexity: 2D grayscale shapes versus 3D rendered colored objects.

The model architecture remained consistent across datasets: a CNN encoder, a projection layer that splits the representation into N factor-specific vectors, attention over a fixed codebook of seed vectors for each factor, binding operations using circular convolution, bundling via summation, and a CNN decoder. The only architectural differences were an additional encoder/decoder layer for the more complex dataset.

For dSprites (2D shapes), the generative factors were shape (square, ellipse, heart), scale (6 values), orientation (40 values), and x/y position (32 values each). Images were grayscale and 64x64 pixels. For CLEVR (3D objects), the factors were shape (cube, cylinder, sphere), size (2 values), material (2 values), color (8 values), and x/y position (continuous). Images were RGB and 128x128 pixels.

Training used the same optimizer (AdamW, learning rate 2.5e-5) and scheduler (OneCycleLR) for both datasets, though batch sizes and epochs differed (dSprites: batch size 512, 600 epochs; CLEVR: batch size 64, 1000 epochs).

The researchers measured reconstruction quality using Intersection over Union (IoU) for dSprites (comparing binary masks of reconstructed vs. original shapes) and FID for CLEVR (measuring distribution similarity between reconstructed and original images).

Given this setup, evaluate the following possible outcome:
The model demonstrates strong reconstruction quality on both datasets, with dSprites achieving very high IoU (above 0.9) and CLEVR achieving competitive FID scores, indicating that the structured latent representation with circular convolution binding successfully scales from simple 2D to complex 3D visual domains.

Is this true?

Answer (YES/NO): YES